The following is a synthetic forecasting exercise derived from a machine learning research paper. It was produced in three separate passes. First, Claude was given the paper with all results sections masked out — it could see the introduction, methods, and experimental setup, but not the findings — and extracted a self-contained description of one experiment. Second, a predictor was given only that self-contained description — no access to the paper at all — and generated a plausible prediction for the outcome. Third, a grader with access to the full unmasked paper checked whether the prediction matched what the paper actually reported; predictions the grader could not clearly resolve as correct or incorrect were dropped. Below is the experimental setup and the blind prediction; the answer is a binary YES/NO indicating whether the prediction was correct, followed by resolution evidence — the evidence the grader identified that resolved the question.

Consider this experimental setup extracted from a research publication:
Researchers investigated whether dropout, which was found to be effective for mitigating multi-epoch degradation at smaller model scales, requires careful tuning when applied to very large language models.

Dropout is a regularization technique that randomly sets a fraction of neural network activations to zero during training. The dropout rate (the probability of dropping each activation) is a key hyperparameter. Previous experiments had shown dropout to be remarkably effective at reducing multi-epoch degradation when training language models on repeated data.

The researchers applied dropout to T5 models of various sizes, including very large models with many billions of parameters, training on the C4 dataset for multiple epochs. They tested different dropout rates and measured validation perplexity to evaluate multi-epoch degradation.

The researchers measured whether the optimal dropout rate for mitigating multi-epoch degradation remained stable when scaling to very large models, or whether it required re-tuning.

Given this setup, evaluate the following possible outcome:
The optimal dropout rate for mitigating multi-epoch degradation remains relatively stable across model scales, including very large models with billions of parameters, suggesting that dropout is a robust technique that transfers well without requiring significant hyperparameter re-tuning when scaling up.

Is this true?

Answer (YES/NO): NO